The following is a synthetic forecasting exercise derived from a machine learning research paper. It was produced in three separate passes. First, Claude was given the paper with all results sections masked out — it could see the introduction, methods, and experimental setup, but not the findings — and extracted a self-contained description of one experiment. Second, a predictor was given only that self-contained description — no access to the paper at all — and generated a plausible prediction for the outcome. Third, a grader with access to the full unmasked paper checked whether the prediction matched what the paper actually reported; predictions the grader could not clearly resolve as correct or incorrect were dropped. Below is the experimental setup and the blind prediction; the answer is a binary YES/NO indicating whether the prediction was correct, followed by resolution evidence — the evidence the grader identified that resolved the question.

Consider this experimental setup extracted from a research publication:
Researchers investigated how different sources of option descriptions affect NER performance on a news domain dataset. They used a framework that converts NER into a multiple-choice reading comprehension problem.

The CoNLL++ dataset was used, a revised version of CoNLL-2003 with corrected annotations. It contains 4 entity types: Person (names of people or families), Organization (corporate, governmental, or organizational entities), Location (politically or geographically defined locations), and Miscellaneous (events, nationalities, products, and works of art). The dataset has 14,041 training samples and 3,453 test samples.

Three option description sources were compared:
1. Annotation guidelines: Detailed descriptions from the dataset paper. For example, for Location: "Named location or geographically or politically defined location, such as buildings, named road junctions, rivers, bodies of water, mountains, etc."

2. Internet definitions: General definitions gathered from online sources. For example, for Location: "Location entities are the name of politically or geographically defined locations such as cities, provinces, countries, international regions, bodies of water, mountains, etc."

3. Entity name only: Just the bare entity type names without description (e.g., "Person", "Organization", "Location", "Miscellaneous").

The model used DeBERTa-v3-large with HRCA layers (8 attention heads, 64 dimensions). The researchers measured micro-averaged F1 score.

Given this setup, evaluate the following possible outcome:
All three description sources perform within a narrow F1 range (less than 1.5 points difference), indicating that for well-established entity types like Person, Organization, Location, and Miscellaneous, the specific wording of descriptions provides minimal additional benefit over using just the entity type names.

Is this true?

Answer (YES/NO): YES